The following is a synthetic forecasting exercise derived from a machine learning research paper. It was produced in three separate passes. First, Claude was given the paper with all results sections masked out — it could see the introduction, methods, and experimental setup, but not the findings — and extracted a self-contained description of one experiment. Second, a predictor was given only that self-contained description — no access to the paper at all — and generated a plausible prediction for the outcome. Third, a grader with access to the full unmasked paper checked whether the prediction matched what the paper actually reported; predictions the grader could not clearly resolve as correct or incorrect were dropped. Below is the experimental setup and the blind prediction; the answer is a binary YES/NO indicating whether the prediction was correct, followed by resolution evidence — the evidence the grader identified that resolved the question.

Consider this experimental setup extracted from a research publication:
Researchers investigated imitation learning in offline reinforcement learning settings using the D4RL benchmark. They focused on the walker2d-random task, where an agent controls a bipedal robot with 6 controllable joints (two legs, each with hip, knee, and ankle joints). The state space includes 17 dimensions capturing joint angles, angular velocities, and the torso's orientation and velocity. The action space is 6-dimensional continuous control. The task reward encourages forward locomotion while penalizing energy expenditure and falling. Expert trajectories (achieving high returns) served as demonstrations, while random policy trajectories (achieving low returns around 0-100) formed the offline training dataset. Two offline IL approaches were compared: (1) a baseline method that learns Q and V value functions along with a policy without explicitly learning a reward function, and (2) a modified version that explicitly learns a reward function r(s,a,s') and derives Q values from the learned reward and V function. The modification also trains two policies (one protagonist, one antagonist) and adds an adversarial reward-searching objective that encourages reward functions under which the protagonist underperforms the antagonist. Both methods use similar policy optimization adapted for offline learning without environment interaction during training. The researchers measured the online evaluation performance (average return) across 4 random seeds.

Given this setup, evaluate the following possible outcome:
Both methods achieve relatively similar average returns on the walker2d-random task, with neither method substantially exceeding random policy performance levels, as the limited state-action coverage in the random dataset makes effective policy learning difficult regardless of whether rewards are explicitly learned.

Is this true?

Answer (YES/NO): YES